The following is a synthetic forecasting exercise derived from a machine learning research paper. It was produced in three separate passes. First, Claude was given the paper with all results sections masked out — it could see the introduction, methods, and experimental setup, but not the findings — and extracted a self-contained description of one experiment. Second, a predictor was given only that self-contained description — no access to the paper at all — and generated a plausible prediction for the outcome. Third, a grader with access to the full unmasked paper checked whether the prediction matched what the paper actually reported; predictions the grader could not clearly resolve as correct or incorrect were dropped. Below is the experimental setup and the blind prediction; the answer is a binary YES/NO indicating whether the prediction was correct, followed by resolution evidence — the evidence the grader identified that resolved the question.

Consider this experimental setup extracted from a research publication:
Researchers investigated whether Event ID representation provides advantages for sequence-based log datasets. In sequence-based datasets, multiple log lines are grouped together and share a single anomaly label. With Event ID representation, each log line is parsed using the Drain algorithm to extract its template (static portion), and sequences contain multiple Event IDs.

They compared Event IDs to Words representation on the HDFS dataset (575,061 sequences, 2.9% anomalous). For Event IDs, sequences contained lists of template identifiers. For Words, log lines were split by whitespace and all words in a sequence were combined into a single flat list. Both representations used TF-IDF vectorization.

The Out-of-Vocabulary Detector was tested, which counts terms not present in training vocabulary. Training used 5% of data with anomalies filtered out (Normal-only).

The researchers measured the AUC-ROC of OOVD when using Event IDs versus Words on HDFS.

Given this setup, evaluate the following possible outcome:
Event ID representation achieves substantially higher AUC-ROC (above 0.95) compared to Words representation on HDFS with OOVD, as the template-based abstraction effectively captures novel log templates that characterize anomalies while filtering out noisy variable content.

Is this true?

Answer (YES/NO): NO